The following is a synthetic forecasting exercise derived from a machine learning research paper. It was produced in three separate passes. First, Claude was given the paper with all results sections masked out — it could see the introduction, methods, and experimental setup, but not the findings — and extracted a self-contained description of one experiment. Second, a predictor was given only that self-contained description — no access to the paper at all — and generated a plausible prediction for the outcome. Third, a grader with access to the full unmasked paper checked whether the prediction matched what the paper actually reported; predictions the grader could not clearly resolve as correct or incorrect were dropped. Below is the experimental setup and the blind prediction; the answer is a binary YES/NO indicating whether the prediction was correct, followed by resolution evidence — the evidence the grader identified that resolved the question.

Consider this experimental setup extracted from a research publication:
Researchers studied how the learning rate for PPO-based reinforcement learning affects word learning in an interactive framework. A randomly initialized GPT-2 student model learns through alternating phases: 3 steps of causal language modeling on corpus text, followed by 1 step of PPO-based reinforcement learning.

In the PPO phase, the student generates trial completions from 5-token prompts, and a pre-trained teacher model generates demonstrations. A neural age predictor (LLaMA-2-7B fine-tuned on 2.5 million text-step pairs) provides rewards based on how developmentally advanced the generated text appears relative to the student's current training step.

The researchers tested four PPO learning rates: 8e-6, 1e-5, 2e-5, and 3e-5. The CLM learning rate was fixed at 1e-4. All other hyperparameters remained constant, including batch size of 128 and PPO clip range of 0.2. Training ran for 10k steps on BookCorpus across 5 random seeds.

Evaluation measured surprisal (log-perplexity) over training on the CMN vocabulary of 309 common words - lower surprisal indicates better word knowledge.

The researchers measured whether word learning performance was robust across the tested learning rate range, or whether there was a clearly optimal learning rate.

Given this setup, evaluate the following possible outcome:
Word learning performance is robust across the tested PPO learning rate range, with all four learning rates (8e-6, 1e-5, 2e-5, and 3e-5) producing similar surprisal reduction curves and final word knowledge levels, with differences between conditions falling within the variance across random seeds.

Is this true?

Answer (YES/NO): NO